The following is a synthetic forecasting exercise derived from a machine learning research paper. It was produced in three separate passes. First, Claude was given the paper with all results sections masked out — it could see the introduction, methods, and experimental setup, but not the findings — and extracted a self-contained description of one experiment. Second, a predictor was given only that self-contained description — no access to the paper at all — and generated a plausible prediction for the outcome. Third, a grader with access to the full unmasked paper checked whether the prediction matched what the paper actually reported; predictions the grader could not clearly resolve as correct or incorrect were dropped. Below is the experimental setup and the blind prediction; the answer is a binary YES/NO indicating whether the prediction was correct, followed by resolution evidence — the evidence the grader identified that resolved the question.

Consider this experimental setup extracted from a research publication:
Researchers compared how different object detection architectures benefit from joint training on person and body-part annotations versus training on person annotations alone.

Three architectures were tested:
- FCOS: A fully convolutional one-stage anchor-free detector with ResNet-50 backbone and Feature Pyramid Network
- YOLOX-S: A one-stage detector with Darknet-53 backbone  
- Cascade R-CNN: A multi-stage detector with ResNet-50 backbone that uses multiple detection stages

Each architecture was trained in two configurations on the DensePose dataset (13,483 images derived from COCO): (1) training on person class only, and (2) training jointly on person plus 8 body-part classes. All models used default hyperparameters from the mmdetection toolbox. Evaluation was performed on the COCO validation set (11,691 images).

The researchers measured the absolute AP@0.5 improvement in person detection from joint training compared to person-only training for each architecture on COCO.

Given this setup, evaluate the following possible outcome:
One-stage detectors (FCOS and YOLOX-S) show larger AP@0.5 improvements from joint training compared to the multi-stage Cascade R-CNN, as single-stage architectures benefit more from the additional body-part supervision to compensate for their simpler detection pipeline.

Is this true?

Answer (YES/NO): NO